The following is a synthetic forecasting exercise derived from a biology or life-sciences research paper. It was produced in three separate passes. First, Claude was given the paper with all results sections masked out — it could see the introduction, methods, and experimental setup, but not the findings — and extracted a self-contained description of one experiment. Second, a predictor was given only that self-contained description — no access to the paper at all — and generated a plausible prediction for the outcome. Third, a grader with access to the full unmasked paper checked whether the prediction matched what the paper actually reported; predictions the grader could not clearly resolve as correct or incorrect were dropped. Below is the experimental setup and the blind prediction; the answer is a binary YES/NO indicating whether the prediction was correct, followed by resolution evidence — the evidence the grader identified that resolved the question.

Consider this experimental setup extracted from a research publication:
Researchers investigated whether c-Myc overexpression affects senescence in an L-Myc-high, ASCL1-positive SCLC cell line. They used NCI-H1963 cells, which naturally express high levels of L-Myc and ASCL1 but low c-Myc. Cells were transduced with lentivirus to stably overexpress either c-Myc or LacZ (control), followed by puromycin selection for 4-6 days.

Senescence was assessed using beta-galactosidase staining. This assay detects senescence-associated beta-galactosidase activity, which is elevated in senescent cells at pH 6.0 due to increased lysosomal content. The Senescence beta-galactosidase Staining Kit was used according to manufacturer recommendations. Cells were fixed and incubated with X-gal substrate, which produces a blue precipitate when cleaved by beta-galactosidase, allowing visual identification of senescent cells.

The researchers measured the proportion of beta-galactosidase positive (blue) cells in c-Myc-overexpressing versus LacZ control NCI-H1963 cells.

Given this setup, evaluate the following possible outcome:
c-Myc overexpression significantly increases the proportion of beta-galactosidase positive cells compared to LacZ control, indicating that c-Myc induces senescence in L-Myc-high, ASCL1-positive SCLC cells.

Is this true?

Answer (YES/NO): NO